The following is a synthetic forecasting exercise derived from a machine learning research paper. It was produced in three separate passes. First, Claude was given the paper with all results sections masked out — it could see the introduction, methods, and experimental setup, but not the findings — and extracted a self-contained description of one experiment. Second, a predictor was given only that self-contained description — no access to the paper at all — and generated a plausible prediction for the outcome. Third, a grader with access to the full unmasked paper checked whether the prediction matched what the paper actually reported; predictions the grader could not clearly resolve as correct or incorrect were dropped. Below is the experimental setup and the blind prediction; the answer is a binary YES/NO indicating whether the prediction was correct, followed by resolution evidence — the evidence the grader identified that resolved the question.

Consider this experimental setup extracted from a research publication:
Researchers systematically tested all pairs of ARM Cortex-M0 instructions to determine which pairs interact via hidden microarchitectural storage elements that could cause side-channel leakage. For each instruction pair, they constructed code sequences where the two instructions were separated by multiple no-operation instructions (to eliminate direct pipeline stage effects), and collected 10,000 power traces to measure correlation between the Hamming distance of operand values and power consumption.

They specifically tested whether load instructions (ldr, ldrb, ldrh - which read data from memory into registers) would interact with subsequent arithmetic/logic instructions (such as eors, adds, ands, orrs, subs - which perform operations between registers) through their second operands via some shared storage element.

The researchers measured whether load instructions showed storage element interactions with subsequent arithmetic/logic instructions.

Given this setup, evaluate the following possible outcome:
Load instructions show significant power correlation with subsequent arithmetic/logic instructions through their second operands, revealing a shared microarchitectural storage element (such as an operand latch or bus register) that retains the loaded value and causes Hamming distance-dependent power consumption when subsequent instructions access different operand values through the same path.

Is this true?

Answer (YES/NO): NO